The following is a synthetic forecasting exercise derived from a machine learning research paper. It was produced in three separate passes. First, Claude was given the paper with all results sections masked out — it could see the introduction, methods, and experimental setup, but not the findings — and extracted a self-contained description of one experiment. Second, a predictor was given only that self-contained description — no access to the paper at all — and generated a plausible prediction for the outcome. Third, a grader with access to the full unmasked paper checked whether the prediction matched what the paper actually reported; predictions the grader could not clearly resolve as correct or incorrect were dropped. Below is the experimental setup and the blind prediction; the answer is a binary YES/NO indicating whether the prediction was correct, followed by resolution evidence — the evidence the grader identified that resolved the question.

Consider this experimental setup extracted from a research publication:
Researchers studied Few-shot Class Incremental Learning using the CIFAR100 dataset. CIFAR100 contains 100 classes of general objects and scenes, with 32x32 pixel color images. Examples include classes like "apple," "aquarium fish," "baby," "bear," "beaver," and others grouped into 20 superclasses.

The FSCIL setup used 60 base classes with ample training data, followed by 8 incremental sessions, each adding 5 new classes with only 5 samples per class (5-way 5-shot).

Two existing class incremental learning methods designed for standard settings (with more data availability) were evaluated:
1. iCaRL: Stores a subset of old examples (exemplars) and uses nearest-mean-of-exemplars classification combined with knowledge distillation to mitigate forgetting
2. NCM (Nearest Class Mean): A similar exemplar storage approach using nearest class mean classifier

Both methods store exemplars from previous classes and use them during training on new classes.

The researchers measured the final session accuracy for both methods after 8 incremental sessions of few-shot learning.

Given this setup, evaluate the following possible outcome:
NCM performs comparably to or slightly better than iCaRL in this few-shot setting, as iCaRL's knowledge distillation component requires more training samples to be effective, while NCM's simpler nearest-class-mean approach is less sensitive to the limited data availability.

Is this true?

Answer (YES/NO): NO